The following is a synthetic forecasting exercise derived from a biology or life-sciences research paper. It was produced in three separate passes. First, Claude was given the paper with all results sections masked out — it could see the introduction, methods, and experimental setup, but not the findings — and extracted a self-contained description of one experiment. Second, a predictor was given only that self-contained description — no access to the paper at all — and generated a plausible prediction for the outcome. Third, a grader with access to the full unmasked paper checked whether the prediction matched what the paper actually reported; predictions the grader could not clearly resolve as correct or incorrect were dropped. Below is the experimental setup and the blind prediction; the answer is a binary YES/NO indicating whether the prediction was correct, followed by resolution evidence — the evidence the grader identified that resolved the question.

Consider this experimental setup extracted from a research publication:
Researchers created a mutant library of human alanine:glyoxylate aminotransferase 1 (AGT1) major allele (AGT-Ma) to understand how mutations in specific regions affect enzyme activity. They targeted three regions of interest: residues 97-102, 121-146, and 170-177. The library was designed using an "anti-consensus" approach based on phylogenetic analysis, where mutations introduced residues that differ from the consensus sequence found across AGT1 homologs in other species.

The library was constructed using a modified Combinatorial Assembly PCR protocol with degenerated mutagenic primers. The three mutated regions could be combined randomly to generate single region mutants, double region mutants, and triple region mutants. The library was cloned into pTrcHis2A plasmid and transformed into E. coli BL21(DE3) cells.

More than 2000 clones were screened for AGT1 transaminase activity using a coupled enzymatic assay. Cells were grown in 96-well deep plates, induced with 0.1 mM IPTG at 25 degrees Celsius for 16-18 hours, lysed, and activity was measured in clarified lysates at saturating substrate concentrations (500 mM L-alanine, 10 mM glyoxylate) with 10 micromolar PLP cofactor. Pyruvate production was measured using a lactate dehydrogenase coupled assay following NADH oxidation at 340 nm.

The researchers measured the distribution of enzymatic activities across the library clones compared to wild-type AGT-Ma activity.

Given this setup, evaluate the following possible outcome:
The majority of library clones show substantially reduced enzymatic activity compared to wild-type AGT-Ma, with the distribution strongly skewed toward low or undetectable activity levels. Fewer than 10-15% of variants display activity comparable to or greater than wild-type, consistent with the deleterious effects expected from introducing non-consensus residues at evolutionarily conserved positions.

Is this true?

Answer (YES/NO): NO